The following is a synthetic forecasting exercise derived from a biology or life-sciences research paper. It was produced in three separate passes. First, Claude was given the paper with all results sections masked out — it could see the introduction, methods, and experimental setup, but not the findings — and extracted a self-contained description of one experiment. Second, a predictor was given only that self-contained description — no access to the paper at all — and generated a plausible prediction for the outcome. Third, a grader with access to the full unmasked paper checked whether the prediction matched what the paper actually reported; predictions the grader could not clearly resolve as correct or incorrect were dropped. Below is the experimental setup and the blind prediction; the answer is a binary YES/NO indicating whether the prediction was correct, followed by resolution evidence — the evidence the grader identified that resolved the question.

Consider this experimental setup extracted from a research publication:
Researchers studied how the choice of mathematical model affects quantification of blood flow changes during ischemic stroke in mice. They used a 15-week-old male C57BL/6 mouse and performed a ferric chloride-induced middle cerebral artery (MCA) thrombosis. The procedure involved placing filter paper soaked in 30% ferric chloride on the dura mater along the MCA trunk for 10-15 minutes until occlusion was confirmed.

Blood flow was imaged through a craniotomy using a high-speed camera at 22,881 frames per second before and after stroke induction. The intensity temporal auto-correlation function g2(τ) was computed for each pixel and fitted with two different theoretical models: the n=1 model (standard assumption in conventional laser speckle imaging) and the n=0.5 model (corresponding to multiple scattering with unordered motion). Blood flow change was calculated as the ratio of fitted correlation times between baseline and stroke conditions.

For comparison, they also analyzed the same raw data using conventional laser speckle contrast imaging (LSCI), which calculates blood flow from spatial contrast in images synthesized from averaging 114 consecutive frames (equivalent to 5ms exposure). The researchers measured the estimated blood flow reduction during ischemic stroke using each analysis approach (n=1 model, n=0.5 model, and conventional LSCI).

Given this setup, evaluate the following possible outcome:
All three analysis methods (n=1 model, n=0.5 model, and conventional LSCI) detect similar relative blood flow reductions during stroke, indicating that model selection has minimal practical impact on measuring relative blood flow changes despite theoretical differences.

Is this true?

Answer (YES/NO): NO